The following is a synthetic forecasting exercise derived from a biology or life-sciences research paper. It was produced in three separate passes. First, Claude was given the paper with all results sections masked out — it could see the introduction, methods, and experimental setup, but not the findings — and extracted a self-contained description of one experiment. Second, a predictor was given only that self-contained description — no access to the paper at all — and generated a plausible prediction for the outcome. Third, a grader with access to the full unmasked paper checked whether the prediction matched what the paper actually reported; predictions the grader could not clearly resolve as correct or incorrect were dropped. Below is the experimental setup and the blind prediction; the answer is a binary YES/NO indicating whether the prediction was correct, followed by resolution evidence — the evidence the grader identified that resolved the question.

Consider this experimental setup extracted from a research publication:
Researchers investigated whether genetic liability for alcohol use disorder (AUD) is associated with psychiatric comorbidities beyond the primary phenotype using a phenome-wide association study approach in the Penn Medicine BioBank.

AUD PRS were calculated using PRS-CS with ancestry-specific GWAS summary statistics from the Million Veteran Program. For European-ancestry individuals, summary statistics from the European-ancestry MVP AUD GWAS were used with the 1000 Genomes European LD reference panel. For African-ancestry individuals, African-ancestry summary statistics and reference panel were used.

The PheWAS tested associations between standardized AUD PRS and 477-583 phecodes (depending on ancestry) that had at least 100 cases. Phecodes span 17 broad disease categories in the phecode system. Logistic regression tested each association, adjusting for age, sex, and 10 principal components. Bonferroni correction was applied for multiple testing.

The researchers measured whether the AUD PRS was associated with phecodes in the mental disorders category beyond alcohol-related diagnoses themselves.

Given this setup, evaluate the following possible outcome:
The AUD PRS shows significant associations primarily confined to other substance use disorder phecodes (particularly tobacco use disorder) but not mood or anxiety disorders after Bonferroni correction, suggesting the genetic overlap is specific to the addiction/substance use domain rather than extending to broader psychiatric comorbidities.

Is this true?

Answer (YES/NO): NO